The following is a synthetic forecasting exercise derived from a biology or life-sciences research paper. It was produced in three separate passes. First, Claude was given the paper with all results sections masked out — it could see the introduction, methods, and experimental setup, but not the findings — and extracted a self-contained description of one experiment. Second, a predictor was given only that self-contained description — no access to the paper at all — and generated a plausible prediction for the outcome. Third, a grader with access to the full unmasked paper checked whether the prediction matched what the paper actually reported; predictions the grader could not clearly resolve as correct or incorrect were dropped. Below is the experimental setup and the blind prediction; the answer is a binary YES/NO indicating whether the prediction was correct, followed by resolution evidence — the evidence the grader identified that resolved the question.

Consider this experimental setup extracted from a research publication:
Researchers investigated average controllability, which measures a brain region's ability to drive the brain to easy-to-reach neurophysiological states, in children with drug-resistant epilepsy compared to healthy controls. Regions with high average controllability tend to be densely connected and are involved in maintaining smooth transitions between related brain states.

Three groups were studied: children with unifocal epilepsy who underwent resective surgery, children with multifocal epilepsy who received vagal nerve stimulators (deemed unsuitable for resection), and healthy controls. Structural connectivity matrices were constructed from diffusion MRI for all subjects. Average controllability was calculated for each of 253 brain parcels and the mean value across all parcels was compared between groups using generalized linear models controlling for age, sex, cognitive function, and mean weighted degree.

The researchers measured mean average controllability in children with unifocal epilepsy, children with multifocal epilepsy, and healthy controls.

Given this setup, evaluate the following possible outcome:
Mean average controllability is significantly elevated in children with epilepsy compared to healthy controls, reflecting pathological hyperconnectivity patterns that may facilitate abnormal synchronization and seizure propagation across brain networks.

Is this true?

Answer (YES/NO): NO